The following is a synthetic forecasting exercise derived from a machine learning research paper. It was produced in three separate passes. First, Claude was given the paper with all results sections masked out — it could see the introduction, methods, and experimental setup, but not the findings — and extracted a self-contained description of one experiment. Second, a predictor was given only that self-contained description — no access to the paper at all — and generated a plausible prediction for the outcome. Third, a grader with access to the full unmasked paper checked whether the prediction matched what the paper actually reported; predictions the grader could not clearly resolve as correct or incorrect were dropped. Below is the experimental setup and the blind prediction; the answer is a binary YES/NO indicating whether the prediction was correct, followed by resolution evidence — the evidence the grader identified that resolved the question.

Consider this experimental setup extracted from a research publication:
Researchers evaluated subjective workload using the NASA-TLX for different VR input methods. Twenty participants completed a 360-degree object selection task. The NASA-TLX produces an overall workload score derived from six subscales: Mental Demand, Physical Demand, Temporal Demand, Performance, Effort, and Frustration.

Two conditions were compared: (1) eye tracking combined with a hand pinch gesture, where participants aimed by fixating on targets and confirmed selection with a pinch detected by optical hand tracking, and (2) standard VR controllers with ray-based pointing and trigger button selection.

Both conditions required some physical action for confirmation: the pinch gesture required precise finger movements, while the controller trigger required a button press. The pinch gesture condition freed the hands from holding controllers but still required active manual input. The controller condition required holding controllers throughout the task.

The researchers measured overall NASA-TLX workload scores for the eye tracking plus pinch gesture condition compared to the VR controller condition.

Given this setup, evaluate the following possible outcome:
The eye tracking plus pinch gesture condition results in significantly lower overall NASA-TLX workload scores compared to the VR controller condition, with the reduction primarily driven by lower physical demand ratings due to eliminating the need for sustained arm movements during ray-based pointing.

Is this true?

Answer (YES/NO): NO